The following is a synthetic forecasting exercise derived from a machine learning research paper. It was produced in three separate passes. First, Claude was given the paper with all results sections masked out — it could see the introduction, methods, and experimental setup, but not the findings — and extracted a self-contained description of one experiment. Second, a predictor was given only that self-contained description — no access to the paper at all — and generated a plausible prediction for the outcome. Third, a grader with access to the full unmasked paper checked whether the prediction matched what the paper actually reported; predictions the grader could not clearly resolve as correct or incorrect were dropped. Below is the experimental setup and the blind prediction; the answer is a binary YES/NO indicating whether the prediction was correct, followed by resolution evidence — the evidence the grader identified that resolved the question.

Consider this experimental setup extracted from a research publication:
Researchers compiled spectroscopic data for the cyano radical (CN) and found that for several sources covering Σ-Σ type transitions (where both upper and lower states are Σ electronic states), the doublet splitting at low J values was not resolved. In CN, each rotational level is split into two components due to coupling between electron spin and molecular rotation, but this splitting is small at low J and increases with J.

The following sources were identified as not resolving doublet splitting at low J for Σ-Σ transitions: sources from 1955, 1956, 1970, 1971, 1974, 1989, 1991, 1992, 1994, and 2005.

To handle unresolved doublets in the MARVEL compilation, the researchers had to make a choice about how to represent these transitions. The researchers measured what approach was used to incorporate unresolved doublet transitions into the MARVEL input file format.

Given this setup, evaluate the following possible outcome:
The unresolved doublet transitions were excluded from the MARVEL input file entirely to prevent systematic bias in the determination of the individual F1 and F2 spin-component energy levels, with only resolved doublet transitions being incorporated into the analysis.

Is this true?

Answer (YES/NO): NO